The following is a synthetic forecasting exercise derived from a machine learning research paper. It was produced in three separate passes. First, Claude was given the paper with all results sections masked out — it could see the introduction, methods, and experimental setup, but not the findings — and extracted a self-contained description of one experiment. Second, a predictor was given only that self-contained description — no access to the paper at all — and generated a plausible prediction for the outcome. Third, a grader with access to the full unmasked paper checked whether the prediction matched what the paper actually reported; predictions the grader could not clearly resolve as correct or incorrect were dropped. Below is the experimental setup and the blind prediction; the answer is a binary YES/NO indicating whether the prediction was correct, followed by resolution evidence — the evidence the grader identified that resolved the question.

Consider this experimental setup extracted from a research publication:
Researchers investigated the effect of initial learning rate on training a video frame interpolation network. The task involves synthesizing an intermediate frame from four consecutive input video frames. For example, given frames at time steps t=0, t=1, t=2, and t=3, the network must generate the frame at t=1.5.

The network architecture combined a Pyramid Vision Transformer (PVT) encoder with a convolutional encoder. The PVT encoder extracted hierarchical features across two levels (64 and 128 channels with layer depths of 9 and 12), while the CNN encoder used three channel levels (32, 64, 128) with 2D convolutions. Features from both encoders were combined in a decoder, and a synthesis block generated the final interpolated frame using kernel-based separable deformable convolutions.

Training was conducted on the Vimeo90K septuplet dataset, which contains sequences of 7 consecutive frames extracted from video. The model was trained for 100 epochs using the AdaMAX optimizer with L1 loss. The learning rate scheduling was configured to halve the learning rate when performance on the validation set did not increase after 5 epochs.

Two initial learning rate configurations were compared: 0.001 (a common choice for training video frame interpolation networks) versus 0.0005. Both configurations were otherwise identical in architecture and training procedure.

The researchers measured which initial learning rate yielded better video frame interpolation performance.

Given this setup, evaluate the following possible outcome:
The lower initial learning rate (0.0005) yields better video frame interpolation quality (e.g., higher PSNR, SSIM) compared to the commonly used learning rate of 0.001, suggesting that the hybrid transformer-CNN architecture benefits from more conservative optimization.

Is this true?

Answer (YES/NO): YES